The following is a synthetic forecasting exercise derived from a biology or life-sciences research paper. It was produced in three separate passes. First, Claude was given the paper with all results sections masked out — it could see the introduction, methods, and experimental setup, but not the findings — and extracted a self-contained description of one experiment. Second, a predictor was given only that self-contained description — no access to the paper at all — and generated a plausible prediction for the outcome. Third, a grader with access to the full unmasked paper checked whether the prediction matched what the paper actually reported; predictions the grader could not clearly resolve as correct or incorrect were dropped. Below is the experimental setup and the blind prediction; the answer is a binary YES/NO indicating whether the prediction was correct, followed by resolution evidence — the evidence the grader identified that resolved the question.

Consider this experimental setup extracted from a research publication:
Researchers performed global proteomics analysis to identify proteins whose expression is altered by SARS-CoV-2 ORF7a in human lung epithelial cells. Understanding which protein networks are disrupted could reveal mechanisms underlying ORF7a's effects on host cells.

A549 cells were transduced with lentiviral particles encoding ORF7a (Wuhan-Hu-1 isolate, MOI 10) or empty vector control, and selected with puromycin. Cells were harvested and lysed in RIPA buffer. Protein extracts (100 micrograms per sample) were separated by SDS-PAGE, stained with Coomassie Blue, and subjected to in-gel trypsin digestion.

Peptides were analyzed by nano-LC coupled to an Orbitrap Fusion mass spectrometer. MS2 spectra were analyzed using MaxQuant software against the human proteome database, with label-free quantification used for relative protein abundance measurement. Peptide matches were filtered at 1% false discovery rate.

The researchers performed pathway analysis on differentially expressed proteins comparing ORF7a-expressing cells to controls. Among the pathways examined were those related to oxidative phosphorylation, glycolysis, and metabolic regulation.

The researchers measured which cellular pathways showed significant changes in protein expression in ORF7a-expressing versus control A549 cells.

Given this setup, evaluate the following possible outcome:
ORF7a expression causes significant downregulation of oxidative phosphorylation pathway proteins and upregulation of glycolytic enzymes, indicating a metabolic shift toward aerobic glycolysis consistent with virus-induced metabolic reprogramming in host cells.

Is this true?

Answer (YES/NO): NO